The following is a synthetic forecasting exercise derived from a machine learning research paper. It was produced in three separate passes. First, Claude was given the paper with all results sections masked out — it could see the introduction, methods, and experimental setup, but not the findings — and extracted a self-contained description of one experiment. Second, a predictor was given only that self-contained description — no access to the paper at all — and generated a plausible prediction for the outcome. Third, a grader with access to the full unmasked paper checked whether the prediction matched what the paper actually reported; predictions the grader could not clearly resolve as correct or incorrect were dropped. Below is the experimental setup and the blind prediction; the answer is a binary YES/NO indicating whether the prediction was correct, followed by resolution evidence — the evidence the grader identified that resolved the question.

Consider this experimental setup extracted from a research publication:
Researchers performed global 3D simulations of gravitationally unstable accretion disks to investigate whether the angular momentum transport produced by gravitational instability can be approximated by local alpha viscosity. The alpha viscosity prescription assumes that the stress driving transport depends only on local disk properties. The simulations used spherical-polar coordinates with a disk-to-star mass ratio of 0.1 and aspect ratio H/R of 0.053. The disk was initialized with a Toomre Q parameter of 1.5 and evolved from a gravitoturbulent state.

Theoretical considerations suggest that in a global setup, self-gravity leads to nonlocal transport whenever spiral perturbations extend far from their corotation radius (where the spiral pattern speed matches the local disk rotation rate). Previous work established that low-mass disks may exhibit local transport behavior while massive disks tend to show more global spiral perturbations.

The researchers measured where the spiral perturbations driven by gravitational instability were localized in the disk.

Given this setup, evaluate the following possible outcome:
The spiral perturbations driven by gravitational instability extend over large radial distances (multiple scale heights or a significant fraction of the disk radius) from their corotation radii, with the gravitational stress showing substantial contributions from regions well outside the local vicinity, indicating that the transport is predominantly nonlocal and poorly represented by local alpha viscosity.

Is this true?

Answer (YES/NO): NO